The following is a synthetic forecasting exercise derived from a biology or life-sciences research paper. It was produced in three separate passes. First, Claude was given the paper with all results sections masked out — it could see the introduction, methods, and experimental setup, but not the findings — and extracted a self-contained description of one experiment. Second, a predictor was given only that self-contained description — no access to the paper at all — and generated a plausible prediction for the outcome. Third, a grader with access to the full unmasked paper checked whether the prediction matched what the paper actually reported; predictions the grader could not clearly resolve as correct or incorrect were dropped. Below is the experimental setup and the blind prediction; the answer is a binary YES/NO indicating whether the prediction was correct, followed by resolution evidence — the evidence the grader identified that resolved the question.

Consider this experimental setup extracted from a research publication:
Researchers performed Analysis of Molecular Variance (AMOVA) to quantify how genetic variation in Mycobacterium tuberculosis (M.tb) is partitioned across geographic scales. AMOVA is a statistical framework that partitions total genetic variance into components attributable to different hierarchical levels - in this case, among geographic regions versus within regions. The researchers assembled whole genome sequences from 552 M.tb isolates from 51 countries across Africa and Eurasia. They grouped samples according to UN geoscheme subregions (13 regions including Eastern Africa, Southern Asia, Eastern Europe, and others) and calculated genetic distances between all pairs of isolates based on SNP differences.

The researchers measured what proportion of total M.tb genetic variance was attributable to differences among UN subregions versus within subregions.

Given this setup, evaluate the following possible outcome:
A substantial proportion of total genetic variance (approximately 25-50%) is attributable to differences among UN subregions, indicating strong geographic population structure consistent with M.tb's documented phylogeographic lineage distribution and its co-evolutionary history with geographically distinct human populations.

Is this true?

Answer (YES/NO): NO